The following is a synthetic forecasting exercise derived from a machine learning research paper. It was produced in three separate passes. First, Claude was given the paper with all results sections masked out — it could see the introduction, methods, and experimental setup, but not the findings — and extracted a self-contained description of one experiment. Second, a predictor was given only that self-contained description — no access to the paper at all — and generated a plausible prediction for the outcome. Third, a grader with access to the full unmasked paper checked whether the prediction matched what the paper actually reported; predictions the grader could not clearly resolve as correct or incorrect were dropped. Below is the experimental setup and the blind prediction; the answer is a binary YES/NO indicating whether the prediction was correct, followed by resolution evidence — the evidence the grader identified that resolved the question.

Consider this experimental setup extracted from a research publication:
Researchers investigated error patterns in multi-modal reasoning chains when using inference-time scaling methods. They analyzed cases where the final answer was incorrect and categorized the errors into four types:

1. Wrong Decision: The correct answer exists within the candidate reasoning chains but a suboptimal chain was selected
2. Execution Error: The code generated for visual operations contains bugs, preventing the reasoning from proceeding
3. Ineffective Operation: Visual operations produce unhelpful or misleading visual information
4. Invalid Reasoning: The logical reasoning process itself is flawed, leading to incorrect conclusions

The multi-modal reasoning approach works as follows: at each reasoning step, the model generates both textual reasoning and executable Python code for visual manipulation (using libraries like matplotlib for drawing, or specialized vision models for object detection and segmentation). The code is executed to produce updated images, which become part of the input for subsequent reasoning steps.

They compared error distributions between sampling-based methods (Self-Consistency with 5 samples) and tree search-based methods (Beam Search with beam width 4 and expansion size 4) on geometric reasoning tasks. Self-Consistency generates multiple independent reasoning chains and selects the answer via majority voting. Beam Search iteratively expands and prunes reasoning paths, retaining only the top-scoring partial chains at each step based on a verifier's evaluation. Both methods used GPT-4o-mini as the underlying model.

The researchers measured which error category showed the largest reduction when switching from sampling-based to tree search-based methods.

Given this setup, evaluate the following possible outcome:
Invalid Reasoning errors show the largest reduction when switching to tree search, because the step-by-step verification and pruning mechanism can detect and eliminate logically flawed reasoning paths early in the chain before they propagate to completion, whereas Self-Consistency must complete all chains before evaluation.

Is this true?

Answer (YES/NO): NO